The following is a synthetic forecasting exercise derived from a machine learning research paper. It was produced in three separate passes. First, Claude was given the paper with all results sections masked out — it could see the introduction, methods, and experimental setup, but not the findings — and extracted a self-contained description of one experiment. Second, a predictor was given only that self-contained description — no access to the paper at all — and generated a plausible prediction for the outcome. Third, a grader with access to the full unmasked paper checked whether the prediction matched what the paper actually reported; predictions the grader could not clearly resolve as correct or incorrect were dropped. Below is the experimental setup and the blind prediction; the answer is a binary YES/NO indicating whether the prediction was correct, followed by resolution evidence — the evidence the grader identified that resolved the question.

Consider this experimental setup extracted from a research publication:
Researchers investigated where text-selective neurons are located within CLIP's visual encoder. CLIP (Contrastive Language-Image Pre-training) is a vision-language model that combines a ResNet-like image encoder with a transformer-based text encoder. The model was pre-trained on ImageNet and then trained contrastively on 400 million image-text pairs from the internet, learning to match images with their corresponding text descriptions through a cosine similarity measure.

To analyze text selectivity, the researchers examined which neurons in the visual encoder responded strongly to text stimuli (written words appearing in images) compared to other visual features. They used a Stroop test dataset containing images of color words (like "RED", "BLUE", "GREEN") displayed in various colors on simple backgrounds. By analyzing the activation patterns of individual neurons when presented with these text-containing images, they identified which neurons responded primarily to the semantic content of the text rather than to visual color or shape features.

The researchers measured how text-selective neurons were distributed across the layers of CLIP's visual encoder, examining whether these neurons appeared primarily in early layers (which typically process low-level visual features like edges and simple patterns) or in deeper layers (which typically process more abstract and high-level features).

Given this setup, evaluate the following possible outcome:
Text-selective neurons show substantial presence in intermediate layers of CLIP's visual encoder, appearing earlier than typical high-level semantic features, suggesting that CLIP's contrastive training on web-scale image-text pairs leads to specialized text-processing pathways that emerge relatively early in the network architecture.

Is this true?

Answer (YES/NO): NO